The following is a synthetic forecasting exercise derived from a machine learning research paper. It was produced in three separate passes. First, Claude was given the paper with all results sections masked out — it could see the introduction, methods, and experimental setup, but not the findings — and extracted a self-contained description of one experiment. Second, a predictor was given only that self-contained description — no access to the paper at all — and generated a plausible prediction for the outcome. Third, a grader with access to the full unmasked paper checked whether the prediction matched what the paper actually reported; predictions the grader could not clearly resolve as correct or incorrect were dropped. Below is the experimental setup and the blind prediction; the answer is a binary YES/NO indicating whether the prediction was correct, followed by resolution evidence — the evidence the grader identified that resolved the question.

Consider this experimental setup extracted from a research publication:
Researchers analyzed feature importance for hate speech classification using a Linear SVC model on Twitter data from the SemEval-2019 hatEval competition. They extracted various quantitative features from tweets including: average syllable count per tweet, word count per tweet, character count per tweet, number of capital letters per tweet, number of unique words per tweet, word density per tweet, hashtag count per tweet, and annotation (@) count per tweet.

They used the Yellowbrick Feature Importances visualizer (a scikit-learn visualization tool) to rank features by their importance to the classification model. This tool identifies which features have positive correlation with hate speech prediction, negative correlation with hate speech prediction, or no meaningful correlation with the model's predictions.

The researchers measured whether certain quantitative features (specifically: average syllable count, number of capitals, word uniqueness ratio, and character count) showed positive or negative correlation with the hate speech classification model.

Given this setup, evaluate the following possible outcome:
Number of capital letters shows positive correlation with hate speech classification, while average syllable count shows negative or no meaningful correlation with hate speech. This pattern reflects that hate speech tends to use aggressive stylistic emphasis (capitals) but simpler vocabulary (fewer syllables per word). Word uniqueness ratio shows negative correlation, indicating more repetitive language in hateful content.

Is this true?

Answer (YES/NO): NO